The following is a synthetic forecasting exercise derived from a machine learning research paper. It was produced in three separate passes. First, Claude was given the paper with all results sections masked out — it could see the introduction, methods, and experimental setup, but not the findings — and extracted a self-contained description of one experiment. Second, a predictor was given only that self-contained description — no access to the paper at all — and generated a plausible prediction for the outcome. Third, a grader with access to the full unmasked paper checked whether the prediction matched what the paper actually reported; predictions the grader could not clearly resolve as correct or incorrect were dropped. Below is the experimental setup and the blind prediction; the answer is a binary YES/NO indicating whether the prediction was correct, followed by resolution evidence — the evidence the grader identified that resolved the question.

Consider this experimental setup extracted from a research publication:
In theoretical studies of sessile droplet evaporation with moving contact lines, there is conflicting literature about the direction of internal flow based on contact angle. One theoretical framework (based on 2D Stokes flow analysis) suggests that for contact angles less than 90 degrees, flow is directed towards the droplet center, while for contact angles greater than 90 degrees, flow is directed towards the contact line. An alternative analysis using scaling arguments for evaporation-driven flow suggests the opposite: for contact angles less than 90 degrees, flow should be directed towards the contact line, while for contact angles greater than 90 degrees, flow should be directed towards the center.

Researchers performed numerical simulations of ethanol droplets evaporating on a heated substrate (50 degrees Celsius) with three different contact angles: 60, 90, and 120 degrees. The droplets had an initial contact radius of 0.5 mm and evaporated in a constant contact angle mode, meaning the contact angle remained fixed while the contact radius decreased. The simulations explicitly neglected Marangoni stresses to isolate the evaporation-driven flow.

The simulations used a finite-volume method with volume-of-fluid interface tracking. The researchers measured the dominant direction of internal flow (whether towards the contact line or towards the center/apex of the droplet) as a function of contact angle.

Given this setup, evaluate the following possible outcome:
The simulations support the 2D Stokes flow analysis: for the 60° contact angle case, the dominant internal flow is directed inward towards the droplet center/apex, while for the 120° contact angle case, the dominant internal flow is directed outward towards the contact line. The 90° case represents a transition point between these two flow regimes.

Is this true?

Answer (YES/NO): NO